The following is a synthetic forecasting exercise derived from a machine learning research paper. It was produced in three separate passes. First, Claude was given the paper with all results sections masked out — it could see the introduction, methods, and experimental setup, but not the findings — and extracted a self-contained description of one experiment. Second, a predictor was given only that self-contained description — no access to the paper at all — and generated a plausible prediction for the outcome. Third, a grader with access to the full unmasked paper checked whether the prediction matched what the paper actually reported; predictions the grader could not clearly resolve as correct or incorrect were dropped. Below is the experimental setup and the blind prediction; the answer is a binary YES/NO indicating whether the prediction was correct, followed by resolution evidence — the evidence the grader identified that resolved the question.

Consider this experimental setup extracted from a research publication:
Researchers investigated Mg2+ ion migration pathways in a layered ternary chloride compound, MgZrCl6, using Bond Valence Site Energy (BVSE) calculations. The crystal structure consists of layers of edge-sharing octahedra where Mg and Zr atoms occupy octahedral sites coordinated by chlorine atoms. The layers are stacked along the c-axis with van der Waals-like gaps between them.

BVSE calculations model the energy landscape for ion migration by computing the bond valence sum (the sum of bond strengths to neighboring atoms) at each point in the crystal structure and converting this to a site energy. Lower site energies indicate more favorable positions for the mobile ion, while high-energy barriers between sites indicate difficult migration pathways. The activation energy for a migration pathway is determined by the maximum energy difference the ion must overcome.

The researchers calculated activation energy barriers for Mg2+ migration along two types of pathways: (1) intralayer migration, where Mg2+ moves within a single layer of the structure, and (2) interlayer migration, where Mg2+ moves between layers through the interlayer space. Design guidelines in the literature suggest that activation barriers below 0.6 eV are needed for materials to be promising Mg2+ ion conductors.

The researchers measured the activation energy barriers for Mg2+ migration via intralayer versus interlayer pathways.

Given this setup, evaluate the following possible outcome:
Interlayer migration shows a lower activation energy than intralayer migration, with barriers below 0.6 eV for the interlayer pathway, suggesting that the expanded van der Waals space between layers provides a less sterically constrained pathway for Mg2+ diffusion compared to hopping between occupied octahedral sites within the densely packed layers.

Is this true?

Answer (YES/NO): NO